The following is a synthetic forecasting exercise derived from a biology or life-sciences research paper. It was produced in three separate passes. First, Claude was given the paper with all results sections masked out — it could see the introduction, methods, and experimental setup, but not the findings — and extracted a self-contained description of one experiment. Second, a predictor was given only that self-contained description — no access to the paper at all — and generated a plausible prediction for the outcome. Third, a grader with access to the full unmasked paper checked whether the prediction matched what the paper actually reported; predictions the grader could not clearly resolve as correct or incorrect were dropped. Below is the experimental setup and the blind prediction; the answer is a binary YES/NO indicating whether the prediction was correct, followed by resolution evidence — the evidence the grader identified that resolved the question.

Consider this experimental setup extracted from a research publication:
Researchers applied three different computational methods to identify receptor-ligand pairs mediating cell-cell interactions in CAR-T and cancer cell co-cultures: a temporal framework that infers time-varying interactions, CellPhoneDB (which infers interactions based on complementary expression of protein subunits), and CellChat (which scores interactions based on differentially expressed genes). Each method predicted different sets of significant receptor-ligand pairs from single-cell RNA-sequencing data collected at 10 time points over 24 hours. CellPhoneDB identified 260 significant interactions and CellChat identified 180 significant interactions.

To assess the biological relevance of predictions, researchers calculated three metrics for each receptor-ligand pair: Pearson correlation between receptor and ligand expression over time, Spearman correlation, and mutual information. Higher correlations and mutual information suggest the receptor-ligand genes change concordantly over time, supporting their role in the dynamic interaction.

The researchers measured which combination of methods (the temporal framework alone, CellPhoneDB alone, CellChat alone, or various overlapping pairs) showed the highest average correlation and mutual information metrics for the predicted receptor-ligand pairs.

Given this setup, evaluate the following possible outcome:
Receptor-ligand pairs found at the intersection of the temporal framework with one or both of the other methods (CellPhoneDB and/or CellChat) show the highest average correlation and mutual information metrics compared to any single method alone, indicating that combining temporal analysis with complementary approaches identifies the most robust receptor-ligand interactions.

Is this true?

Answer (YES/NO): YES